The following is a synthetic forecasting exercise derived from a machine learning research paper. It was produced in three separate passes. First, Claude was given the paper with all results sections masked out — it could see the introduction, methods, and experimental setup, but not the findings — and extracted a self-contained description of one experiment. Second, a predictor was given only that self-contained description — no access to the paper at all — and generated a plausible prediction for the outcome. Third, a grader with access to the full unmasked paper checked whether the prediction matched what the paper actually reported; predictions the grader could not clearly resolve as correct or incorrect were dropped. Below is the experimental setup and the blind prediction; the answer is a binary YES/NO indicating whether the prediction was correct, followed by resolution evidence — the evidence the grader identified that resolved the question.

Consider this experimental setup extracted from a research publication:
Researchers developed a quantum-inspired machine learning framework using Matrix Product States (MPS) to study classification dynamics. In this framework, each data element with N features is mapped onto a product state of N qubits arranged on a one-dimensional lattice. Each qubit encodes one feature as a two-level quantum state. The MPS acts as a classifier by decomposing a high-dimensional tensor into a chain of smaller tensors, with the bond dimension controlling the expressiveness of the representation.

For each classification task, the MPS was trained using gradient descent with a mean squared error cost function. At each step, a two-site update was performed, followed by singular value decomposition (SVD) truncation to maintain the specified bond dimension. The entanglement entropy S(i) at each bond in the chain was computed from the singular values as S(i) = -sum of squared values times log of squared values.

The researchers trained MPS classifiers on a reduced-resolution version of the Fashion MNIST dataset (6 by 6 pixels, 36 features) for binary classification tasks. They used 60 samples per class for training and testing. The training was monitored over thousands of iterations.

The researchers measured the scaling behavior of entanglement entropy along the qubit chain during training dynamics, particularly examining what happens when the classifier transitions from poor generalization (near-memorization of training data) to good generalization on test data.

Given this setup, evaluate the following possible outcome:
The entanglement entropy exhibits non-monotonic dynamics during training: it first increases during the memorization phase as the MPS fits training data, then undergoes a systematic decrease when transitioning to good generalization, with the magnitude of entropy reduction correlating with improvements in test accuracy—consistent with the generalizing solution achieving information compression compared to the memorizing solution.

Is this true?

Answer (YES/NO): NO